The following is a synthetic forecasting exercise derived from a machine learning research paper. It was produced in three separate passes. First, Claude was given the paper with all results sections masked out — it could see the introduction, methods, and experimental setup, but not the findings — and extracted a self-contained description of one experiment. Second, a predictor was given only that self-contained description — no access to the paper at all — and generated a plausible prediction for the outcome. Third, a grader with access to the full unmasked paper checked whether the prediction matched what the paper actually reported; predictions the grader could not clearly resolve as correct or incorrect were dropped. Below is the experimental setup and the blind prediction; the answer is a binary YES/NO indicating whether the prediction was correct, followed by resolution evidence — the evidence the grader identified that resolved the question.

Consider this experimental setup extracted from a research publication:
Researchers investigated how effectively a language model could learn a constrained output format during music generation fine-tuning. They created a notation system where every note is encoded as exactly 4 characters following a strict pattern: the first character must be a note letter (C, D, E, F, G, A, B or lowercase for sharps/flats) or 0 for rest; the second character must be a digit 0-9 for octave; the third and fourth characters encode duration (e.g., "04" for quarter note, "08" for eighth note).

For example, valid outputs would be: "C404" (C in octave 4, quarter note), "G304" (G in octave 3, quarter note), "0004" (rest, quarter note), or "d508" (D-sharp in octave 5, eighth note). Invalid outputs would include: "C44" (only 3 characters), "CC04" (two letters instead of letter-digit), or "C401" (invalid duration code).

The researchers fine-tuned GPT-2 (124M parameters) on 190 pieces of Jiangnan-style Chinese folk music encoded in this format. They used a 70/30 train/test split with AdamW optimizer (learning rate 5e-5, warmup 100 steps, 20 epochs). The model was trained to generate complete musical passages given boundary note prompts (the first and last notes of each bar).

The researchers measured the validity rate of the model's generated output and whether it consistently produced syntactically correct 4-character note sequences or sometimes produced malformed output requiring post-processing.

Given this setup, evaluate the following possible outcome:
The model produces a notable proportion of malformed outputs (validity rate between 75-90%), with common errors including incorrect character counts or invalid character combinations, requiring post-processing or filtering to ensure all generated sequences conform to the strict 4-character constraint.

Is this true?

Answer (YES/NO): NO